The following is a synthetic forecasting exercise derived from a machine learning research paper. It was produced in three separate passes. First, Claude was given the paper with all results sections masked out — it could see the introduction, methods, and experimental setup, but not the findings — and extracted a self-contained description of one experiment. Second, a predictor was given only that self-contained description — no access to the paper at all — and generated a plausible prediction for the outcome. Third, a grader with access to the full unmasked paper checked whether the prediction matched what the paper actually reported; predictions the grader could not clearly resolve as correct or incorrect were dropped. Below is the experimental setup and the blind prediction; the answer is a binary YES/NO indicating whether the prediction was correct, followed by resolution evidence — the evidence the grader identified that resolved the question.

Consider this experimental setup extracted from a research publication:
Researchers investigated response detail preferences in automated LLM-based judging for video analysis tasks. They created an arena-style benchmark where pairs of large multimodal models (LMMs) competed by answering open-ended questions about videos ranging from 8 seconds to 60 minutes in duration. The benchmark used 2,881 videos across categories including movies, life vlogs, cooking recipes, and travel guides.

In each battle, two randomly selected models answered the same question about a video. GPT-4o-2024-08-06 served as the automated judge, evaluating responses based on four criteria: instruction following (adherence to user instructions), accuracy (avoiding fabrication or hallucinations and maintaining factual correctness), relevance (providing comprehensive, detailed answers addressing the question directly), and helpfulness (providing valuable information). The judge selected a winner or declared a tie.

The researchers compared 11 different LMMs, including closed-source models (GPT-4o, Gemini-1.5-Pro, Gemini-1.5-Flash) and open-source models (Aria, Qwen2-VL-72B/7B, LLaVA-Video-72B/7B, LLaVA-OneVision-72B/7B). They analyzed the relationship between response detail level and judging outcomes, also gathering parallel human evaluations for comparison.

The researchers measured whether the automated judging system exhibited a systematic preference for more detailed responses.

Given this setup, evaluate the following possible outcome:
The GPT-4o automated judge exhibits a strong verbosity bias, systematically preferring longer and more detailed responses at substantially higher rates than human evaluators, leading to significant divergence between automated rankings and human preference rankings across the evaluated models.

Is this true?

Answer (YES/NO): NO